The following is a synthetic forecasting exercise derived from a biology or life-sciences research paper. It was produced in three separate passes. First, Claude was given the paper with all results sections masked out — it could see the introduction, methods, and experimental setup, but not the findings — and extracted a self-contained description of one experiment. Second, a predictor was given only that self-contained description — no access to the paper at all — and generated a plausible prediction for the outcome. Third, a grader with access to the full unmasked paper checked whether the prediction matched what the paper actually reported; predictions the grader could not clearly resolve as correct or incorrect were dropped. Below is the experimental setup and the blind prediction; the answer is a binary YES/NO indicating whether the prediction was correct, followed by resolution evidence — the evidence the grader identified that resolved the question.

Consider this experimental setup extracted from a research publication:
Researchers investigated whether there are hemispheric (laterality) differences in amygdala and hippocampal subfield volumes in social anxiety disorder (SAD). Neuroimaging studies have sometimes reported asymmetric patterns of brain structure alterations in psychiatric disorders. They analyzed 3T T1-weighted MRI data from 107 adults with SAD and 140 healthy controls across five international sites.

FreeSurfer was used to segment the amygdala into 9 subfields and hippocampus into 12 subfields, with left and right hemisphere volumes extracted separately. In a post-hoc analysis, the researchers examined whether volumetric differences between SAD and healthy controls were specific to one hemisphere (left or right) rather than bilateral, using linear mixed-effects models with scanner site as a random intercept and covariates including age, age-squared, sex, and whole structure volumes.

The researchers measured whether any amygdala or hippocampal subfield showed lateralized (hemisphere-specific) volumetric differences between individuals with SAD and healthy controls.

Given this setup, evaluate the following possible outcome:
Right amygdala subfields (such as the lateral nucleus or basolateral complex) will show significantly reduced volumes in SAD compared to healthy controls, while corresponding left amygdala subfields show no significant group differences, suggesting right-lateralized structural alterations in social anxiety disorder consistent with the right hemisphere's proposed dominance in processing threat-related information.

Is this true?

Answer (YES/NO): NO